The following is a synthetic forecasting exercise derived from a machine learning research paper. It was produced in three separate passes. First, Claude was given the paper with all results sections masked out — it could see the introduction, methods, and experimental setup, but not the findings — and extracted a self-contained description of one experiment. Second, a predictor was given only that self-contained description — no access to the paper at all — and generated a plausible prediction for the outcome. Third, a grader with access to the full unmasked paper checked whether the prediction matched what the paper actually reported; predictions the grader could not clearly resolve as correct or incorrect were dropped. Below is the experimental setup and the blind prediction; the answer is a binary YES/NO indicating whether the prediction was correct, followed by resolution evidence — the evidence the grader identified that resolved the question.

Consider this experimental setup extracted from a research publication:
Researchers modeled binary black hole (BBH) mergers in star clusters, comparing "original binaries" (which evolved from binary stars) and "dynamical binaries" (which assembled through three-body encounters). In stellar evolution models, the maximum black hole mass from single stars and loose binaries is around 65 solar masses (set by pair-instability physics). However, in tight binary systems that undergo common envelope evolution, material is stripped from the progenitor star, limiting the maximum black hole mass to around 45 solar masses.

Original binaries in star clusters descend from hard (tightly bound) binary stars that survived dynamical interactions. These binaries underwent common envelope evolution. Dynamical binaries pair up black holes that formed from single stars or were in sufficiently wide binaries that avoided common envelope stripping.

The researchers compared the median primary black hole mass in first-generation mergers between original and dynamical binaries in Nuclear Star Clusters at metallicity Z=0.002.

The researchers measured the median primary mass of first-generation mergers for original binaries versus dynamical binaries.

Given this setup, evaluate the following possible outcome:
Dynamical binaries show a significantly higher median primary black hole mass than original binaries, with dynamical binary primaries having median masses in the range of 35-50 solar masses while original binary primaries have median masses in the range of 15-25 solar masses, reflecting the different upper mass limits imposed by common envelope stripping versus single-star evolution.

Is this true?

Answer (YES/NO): NO